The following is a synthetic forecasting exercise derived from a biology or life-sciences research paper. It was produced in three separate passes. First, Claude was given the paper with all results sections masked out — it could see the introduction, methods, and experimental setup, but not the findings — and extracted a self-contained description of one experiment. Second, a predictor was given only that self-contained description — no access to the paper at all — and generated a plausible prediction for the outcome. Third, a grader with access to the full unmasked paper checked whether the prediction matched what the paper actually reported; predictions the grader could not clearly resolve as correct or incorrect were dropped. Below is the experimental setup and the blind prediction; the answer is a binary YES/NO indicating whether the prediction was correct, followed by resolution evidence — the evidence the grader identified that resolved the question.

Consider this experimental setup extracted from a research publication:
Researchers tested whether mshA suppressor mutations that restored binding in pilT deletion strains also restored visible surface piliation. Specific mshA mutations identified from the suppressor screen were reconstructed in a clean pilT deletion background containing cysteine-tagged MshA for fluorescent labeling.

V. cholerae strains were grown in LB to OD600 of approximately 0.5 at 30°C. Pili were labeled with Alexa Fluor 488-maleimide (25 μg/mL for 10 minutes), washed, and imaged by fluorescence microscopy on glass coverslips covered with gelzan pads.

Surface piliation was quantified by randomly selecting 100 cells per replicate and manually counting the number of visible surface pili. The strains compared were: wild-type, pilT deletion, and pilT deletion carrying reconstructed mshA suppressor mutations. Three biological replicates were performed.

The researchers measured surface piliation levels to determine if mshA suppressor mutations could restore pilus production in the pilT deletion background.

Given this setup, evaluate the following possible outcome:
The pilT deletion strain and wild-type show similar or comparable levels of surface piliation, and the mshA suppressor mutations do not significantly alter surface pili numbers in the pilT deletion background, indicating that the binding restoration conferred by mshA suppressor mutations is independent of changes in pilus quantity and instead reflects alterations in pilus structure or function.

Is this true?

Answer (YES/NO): NO